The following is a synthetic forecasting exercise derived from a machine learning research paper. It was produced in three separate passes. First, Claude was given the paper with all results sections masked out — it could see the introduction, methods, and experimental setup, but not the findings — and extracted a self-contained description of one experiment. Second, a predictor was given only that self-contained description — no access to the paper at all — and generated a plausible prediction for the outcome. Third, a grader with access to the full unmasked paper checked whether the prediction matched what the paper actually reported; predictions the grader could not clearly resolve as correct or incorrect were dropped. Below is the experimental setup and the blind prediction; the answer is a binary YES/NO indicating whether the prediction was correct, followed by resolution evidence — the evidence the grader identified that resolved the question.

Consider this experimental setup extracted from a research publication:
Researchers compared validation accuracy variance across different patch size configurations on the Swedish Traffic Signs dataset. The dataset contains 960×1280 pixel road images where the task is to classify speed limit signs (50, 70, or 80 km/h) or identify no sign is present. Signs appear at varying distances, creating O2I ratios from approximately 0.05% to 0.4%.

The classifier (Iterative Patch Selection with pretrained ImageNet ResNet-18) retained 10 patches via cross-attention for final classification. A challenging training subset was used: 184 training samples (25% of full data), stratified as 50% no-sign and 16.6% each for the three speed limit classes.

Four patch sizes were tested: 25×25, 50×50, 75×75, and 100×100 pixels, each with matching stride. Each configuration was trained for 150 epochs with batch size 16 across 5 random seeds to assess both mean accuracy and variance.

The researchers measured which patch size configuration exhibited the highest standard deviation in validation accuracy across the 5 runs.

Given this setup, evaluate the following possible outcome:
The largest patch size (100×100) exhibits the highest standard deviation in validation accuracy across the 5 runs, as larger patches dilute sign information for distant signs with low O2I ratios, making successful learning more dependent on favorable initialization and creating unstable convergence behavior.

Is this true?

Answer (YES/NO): NO